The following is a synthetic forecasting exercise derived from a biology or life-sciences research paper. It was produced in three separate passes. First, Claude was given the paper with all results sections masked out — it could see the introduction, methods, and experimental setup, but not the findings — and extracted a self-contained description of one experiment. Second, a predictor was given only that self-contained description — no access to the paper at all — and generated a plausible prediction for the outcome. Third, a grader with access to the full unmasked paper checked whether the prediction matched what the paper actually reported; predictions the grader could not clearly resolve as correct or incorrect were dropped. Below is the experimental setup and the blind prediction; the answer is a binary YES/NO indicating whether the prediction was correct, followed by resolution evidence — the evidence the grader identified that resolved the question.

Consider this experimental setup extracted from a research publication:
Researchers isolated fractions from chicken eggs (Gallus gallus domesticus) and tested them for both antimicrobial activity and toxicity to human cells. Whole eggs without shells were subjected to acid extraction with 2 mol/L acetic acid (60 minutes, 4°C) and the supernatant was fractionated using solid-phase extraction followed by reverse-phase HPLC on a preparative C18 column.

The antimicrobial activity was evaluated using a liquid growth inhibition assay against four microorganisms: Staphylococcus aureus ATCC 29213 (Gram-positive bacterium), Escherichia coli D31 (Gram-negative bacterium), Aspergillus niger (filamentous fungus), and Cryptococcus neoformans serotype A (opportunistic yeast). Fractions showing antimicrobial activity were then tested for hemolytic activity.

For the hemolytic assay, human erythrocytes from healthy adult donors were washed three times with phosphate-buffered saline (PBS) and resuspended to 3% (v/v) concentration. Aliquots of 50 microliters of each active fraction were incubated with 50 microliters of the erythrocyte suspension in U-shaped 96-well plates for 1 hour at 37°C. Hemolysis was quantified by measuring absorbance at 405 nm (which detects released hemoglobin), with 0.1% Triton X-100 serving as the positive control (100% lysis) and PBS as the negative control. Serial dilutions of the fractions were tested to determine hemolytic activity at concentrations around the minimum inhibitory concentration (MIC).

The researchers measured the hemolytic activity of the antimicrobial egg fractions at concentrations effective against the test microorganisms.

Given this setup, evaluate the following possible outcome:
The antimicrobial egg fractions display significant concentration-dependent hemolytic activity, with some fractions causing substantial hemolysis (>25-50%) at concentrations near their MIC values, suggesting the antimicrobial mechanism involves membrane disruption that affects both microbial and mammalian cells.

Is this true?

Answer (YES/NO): NO